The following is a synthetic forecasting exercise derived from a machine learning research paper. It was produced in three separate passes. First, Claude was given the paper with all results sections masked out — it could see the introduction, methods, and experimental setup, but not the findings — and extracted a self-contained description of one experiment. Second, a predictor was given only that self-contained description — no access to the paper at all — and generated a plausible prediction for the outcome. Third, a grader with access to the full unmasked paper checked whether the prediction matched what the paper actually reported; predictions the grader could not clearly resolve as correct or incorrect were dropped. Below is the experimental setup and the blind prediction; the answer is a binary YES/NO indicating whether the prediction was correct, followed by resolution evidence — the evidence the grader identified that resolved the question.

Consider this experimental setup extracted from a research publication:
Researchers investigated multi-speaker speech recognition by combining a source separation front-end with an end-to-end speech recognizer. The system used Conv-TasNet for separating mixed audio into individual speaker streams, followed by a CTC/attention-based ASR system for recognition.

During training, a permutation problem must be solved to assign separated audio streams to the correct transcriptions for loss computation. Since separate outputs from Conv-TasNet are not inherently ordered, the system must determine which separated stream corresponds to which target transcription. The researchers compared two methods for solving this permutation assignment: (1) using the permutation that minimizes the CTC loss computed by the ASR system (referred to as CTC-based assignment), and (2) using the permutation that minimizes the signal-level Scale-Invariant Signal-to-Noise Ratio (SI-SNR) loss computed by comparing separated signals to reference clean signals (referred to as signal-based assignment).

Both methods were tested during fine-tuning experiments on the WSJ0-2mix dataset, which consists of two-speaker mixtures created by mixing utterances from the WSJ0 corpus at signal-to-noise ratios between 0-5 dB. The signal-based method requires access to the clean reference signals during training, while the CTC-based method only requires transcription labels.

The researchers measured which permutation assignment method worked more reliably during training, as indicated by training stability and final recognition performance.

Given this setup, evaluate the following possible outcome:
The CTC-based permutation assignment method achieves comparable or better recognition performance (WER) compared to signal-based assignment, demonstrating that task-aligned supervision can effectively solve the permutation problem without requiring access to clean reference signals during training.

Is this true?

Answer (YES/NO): NO